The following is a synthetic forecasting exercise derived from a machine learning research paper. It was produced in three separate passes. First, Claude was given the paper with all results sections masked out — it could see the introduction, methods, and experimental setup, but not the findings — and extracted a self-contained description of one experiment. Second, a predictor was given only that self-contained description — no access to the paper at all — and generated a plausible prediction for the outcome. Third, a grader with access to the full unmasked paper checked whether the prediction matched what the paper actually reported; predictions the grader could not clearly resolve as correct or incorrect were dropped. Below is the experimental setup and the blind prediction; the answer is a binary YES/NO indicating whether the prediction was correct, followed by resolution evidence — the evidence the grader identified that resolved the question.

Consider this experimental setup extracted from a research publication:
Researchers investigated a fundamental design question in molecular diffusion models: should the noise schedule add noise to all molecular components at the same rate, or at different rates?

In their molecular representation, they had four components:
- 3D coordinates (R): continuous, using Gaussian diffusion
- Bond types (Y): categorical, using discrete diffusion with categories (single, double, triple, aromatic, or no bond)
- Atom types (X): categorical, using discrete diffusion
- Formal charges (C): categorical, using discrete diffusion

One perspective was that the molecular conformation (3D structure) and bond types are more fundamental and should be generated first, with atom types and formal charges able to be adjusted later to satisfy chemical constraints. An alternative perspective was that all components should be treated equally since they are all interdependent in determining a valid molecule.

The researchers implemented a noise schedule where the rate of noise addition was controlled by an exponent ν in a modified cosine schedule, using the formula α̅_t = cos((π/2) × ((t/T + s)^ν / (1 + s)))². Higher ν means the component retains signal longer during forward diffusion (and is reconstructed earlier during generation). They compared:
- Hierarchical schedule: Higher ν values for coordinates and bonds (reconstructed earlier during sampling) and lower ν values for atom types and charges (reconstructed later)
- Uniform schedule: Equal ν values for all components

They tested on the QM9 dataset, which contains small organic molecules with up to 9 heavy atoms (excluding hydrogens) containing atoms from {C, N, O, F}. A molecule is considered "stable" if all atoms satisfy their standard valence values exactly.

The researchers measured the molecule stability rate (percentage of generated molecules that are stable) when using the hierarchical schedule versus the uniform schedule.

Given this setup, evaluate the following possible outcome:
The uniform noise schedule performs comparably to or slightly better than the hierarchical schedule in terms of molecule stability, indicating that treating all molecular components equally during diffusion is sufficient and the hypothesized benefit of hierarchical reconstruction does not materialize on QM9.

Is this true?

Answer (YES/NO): NO